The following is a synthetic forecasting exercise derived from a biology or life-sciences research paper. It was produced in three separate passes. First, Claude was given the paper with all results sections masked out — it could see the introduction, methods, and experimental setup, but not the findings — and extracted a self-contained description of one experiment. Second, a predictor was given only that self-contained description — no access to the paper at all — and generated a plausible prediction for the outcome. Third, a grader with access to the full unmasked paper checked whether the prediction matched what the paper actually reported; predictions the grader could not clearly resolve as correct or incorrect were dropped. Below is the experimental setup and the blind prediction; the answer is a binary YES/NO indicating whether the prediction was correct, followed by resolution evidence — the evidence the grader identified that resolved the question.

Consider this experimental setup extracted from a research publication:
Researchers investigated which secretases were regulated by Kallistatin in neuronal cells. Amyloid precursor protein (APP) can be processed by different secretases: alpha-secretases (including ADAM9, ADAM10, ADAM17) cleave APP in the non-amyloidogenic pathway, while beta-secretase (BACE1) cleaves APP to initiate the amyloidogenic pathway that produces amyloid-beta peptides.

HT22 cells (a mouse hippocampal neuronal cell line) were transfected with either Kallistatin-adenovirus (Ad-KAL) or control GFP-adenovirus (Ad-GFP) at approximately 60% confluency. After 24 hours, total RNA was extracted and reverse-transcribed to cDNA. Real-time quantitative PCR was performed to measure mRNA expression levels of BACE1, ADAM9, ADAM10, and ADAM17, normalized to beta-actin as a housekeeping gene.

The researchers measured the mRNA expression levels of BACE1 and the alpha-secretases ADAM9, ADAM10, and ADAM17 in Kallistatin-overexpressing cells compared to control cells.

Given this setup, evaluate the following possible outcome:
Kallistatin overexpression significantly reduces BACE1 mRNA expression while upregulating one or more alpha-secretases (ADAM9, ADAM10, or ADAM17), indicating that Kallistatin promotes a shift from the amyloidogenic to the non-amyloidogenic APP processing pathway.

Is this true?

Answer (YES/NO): NO